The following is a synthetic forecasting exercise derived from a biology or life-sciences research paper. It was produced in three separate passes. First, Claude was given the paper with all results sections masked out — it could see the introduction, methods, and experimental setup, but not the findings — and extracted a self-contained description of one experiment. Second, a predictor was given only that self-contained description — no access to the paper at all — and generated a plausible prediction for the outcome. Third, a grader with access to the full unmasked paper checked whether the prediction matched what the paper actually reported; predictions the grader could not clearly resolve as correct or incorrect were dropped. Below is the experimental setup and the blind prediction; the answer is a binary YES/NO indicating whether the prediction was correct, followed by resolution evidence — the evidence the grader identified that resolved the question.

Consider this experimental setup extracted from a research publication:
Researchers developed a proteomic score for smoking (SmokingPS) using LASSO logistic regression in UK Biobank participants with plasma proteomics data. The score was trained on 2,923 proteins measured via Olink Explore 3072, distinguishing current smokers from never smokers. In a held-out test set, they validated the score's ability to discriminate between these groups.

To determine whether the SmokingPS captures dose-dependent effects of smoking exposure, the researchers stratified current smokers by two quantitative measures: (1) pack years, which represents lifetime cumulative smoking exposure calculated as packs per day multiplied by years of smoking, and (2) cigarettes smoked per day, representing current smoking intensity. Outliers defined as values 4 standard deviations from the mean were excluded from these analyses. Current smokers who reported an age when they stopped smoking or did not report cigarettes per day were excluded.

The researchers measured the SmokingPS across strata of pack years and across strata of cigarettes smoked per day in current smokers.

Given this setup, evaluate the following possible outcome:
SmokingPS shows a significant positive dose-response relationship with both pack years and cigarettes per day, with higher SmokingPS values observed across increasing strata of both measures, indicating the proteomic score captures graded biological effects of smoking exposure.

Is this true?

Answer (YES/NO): YES